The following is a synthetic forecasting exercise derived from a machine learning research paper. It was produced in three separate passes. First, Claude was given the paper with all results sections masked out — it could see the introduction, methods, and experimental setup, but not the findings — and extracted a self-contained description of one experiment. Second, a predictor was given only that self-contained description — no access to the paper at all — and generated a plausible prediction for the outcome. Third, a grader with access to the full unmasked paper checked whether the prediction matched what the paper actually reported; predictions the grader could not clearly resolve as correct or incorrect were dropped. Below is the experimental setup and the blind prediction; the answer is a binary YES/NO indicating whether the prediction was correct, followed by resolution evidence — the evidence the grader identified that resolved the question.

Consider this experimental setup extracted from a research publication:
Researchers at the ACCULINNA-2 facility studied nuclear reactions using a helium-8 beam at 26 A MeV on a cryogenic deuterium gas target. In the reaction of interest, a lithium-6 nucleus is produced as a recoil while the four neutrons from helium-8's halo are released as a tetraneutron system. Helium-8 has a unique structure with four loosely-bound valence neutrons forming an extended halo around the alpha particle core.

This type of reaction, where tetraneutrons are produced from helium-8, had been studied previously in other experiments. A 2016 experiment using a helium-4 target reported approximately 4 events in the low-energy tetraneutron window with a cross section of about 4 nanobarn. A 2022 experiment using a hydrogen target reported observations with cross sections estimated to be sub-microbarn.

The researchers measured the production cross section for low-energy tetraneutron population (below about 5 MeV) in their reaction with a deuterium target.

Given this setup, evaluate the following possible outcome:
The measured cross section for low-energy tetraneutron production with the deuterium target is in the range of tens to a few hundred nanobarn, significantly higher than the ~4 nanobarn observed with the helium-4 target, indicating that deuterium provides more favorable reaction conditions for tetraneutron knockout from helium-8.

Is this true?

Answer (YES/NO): NO